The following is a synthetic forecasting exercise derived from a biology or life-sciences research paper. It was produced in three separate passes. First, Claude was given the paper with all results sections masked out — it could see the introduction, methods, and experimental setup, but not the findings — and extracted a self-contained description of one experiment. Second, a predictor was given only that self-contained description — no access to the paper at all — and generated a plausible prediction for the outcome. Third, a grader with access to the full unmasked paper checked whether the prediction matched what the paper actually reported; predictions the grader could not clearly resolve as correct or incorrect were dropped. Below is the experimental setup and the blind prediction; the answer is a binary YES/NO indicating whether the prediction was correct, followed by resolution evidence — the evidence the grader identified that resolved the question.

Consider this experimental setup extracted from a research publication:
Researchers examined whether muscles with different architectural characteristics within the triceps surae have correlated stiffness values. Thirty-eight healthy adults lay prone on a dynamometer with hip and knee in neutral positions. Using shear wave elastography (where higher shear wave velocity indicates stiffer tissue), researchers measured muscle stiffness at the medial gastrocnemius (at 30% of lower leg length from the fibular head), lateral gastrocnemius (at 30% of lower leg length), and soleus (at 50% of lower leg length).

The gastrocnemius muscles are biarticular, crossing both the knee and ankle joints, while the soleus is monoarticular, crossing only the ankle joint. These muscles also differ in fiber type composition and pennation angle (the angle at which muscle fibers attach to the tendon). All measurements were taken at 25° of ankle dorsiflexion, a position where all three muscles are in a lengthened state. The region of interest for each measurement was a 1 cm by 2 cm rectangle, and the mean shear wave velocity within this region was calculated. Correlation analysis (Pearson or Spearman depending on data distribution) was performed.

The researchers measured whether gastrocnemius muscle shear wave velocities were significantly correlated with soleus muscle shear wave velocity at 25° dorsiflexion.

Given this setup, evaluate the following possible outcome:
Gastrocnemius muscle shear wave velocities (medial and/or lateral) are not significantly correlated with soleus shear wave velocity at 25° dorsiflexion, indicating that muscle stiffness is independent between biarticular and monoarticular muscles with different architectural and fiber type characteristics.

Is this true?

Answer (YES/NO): YES